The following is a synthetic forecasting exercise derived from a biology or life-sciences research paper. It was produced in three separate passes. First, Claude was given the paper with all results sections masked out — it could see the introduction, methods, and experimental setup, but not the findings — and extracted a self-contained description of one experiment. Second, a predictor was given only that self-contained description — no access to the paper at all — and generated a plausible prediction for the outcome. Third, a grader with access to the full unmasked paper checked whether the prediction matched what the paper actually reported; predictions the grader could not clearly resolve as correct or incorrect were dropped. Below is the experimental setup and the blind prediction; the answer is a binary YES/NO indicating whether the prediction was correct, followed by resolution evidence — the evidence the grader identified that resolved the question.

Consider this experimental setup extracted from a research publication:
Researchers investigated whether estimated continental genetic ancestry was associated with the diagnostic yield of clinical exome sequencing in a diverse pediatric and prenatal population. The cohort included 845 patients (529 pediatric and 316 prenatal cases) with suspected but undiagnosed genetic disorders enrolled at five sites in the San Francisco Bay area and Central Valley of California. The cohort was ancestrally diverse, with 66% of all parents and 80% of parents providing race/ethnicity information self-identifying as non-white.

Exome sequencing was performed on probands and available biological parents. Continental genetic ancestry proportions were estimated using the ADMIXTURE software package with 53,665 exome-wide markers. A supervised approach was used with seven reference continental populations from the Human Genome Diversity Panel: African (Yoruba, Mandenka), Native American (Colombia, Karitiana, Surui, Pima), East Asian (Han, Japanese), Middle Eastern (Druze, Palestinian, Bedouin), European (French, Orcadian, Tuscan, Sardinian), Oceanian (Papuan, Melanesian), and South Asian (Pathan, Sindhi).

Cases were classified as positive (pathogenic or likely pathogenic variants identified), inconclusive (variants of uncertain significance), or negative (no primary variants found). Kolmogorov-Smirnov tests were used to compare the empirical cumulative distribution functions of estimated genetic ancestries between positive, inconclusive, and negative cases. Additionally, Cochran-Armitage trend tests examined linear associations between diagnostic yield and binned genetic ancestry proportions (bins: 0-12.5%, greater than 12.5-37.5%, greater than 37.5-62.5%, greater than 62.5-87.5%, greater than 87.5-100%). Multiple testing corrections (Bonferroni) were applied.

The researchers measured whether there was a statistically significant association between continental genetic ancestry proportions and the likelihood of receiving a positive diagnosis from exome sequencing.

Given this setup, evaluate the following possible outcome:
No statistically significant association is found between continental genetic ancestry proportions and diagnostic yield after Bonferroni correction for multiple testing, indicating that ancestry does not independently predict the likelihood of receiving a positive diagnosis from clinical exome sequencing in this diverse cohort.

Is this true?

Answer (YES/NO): YES